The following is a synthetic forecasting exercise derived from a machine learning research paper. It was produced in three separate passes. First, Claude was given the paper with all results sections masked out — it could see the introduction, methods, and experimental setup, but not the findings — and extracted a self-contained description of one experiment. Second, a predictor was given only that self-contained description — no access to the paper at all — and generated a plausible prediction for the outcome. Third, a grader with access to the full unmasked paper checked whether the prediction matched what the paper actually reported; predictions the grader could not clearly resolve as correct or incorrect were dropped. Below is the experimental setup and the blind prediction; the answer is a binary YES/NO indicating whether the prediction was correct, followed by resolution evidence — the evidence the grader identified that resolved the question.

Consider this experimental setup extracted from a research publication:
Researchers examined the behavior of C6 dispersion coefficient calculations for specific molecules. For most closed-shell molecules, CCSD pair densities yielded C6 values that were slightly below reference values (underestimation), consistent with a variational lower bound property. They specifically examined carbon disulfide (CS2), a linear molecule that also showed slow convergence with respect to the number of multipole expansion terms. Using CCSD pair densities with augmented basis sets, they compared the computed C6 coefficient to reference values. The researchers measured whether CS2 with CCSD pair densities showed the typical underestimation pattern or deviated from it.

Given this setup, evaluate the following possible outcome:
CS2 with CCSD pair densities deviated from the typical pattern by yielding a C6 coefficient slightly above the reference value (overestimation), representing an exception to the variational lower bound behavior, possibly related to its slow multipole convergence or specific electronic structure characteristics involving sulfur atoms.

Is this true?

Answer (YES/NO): YES